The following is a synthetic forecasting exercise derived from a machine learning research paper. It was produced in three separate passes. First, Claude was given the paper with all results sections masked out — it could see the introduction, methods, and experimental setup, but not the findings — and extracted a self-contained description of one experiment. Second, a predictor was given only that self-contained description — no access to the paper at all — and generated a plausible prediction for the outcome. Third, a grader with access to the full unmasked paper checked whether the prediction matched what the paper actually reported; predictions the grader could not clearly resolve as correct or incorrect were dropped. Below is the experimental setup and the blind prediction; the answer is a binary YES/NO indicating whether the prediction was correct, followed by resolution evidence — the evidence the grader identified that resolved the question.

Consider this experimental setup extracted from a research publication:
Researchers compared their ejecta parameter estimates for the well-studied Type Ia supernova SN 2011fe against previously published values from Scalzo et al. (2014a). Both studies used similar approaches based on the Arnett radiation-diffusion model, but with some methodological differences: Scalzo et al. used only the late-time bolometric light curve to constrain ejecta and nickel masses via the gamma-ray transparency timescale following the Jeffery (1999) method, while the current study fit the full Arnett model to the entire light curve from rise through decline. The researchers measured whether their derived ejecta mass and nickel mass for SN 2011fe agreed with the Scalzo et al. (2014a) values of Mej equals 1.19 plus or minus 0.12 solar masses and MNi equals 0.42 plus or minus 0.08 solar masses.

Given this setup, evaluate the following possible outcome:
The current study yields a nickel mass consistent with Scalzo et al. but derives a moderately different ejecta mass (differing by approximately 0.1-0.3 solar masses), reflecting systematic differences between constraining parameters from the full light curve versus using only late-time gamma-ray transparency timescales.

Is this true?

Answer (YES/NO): NO